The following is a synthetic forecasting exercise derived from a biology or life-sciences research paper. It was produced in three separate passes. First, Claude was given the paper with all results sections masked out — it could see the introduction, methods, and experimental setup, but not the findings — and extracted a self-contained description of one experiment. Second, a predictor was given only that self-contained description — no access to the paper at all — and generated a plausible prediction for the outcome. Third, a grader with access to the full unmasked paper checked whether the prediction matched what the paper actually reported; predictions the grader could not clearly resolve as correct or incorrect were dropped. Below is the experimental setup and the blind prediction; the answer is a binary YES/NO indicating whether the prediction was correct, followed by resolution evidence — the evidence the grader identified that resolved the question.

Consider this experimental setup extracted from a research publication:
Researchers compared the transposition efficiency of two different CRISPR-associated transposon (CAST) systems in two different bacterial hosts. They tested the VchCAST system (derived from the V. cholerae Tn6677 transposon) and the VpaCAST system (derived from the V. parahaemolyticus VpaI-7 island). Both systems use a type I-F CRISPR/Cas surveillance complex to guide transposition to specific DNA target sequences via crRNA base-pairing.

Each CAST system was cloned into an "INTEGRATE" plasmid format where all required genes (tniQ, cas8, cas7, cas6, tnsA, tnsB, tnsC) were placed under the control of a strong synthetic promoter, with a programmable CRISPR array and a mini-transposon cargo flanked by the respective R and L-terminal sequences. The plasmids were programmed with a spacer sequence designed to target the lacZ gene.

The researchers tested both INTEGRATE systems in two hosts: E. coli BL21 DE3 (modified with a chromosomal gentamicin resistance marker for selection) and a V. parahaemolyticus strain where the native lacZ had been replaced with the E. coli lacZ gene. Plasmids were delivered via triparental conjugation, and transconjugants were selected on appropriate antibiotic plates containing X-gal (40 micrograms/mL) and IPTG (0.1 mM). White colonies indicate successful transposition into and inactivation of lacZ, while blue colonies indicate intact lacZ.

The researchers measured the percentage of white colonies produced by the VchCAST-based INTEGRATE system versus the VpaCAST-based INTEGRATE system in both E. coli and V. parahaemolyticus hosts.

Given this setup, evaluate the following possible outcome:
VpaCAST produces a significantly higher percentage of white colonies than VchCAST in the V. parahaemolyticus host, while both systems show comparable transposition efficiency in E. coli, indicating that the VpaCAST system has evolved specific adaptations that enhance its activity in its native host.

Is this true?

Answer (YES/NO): NO